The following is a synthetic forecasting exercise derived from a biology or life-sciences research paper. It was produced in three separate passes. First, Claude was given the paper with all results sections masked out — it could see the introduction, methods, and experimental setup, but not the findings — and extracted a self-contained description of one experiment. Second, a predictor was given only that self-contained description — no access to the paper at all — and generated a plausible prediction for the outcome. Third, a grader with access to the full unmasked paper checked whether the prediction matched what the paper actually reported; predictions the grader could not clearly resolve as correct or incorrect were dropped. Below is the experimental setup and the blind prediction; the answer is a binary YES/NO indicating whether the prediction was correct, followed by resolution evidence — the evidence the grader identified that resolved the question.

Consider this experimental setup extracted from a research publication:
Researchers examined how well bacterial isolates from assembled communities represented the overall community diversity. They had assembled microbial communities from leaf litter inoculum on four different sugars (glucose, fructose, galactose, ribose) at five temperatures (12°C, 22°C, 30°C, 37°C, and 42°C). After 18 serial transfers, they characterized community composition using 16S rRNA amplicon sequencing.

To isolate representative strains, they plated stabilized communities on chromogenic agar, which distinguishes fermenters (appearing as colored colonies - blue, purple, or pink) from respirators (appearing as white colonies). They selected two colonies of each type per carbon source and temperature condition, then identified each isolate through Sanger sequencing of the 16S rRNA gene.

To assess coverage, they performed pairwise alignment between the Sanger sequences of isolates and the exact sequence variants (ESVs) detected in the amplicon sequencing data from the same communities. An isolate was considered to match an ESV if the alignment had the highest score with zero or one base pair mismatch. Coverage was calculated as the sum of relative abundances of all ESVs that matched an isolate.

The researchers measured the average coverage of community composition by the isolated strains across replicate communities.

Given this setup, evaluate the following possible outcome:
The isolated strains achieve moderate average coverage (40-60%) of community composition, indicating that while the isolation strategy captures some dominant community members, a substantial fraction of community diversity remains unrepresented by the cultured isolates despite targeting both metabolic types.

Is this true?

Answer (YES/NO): NO